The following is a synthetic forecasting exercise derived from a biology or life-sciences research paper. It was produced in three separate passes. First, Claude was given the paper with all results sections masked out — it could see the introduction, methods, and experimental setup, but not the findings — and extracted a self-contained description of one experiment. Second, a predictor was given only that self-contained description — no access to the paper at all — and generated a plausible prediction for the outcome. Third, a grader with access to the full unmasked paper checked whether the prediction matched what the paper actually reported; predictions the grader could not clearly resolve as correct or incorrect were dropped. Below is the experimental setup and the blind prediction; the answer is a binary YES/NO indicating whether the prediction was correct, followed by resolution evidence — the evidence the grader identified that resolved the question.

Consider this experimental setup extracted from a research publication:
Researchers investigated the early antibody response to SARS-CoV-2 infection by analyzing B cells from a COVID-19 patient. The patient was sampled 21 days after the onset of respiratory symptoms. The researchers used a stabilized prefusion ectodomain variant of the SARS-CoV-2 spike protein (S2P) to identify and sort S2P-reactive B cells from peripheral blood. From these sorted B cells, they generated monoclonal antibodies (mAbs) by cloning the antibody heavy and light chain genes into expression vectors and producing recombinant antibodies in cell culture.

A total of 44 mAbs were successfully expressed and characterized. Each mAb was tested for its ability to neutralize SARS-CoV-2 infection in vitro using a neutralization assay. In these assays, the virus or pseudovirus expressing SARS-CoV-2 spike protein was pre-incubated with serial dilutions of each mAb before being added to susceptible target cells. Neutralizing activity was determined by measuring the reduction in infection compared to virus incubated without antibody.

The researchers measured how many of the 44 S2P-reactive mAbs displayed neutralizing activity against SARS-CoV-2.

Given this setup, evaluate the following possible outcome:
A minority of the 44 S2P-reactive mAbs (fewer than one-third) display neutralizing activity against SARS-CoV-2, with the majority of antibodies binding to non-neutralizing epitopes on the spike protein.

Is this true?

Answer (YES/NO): YES